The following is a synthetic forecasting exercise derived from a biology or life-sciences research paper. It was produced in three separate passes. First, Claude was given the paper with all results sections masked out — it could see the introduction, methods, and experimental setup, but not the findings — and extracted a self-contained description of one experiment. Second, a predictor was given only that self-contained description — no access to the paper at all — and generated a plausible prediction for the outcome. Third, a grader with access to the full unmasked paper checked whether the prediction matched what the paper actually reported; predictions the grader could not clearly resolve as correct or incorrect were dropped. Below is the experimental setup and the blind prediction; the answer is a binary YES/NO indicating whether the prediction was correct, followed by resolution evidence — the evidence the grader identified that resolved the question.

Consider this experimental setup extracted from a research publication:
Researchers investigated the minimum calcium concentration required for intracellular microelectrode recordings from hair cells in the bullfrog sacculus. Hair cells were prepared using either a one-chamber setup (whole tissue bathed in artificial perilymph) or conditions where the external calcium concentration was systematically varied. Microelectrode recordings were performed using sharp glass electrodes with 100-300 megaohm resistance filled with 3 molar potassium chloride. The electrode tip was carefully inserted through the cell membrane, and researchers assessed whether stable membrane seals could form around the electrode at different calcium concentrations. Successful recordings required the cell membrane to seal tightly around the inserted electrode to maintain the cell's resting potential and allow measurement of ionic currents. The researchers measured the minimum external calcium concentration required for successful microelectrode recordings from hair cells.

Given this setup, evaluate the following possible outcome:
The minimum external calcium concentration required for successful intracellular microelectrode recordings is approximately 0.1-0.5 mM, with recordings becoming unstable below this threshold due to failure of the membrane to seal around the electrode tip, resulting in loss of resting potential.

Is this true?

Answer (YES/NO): NO